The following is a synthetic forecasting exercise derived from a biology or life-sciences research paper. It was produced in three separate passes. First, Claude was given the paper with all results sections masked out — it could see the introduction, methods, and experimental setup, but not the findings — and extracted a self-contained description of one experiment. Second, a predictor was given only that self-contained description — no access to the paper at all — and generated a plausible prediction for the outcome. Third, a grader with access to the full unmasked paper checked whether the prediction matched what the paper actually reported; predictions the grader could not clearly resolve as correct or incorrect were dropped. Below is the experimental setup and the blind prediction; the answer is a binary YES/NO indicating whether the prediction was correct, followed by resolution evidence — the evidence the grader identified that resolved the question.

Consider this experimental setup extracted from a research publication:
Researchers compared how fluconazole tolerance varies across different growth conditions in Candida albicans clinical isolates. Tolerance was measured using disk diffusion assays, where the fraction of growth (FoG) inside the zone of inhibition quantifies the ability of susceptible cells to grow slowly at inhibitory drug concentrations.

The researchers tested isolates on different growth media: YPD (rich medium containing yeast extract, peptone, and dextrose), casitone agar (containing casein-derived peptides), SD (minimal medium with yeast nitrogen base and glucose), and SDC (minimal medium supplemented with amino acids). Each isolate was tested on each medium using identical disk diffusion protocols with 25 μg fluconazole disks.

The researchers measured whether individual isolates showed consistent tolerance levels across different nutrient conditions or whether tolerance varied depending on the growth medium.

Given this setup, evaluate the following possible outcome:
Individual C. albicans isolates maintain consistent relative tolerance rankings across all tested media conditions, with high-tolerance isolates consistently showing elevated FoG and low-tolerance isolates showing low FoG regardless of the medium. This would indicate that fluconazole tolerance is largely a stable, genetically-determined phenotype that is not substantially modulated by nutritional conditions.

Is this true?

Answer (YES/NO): NO